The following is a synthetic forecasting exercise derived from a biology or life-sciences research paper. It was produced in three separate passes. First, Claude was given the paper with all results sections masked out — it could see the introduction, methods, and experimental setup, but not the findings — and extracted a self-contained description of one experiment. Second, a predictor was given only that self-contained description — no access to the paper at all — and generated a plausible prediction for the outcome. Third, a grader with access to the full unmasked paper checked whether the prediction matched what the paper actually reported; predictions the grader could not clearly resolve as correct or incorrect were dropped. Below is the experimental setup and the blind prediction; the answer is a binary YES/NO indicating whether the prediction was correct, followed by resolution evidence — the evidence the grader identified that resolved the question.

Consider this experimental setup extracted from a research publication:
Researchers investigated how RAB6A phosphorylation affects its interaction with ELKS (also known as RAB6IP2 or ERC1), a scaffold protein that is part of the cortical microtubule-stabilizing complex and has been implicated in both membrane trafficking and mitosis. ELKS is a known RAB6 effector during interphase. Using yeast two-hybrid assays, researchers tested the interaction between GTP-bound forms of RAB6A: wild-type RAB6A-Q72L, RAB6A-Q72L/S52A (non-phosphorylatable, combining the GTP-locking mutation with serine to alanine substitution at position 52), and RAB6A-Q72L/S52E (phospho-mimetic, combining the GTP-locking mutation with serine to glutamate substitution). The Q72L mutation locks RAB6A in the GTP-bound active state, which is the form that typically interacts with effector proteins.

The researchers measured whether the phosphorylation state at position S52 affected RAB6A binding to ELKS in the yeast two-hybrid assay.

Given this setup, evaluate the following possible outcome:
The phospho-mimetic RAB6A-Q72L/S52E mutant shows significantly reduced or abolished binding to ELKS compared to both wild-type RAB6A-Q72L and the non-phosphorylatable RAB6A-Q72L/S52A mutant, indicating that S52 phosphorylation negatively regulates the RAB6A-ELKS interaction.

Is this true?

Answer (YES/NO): NO